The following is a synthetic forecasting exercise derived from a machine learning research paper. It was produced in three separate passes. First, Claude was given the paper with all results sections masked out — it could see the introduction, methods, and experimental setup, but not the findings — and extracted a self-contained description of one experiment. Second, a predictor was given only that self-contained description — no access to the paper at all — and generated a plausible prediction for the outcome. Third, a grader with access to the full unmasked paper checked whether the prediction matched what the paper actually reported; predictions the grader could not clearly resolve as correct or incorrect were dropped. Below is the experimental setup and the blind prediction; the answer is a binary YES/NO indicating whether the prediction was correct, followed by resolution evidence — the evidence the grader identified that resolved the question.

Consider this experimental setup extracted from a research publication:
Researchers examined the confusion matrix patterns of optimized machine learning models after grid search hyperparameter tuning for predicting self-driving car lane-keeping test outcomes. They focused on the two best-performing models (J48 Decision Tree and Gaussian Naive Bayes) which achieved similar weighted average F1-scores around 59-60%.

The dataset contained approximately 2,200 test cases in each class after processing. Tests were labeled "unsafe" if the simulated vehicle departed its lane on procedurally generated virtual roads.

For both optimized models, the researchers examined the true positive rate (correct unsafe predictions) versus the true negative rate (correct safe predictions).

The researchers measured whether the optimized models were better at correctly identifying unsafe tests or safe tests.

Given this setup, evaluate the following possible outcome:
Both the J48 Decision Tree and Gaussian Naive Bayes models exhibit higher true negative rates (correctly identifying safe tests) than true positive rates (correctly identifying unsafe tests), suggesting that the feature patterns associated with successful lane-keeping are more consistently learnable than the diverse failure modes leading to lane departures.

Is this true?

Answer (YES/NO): NO